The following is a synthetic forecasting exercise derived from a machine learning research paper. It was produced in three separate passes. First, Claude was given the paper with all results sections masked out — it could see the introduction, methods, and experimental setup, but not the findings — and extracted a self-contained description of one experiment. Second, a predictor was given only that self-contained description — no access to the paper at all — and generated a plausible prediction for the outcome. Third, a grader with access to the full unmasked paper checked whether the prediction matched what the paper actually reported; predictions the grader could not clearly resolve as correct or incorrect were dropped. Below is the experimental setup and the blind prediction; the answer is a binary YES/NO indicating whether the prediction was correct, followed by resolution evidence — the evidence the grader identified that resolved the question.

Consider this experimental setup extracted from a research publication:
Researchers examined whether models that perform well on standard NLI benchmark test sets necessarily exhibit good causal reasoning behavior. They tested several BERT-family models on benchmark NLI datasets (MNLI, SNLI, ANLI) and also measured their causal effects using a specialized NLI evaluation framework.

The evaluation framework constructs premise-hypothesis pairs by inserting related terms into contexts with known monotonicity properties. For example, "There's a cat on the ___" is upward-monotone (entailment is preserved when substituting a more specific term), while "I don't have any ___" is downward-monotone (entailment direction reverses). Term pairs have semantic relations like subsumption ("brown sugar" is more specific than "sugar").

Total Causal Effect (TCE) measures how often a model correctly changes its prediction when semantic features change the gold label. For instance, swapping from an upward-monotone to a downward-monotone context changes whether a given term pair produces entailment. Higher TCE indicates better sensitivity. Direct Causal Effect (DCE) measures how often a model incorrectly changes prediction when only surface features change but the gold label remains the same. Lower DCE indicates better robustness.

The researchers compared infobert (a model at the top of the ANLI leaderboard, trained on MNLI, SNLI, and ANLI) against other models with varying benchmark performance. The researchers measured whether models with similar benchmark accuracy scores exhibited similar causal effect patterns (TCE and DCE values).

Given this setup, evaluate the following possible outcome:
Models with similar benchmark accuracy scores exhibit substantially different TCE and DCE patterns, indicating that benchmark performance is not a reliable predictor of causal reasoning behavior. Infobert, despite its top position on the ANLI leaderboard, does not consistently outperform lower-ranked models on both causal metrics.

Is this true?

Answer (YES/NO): YES